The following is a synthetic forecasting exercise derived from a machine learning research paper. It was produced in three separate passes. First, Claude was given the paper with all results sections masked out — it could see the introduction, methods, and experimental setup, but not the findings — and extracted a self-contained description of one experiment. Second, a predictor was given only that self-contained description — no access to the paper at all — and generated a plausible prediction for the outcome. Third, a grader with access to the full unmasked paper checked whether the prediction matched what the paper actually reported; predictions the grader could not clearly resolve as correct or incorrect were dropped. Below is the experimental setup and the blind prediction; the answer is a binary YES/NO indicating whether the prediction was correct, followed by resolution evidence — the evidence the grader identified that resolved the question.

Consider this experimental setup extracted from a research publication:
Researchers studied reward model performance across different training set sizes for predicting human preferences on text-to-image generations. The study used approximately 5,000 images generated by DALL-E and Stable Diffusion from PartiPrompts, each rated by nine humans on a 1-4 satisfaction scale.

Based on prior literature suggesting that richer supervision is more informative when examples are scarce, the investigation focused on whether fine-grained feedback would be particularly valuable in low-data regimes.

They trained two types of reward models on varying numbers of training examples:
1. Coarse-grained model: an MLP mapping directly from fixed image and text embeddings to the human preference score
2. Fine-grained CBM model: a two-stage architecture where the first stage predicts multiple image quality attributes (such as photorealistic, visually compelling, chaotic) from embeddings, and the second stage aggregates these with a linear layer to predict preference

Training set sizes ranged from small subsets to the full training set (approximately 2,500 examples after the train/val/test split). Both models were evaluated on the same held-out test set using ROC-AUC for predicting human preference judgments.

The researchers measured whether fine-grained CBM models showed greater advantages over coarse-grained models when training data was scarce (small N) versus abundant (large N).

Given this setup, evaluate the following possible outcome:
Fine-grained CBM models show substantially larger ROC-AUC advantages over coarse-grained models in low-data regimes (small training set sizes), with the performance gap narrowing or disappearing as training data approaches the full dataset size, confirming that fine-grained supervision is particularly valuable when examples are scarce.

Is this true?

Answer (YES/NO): NO